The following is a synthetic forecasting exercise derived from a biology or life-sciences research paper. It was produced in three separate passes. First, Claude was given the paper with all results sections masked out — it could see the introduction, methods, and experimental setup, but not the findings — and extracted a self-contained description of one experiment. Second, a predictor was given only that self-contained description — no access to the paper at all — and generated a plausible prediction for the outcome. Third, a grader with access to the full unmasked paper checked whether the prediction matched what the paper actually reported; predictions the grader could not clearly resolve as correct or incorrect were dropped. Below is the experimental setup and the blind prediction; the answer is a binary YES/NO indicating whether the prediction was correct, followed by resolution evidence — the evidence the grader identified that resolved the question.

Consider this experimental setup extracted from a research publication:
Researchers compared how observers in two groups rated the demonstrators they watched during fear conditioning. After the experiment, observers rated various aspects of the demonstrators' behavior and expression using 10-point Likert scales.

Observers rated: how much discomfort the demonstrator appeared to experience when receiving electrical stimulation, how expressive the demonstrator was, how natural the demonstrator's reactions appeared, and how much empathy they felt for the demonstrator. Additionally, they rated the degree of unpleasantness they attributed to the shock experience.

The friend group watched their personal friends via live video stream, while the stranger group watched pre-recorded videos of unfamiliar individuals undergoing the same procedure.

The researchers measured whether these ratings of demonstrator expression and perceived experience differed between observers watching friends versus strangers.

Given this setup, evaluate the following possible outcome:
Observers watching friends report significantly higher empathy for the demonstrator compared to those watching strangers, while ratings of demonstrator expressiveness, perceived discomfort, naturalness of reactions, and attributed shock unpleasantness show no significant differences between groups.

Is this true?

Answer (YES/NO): NO